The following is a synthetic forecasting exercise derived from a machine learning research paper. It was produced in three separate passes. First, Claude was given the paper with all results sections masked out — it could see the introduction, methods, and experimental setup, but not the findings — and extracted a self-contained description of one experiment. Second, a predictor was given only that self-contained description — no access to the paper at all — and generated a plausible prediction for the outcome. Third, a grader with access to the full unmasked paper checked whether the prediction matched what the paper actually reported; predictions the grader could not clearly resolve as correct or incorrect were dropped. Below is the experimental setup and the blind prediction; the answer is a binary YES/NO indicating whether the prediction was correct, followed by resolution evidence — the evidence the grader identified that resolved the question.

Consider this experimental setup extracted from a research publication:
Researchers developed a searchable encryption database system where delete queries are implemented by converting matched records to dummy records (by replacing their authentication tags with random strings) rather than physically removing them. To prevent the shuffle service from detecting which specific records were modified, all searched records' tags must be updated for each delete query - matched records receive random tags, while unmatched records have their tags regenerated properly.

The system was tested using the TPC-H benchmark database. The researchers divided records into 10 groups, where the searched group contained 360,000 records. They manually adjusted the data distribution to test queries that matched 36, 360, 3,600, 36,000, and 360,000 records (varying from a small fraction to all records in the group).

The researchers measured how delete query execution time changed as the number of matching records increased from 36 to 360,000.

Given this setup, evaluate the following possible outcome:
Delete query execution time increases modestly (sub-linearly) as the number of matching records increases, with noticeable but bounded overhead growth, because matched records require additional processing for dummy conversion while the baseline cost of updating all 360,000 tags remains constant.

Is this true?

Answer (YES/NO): NO